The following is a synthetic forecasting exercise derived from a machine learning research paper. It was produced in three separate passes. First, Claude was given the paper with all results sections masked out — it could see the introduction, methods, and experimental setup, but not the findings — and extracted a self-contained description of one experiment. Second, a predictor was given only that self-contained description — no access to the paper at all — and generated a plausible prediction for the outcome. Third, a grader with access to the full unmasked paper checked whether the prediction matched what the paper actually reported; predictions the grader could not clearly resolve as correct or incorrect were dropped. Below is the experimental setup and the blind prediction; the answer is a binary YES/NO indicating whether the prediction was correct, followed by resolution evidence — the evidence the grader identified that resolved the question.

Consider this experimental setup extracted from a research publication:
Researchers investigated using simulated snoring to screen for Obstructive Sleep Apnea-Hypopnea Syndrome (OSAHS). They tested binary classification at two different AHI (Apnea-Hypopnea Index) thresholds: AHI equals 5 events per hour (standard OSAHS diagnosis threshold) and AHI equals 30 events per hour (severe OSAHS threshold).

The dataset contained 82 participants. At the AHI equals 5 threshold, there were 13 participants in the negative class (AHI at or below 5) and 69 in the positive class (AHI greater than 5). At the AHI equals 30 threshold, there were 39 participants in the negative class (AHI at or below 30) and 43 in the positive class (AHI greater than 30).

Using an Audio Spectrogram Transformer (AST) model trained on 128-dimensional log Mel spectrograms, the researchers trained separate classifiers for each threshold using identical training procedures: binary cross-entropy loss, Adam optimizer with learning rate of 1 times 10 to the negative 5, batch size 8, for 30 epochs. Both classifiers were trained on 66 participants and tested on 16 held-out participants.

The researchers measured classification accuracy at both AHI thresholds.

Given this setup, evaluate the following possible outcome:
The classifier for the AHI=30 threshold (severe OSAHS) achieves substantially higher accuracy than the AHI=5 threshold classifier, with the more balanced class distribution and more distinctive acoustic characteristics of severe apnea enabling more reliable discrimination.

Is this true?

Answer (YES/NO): NO